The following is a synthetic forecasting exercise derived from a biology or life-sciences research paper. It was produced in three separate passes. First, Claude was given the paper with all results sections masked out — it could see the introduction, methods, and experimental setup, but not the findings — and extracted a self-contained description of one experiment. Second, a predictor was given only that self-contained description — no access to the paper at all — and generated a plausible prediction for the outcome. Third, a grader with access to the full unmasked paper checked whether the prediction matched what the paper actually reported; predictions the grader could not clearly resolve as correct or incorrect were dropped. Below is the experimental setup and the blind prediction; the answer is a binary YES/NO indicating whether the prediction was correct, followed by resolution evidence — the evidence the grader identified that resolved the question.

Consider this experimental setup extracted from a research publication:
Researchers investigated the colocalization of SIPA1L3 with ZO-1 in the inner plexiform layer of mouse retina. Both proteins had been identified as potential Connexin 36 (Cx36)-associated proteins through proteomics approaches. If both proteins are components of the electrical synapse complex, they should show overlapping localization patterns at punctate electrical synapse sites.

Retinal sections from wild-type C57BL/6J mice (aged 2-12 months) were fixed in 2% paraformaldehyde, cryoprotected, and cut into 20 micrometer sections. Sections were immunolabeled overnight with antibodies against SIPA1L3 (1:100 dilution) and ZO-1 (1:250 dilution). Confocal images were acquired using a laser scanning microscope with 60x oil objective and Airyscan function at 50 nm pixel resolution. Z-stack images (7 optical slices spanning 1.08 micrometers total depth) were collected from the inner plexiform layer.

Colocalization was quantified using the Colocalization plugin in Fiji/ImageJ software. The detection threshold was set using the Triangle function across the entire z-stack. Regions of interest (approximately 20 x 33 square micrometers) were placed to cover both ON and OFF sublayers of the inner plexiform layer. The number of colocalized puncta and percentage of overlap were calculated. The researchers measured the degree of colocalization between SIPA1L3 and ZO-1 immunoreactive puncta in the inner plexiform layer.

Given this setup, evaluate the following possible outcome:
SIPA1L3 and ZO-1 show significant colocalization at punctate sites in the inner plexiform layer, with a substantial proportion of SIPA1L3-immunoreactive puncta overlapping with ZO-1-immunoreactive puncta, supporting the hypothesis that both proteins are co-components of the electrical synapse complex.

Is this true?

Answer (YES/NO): YES